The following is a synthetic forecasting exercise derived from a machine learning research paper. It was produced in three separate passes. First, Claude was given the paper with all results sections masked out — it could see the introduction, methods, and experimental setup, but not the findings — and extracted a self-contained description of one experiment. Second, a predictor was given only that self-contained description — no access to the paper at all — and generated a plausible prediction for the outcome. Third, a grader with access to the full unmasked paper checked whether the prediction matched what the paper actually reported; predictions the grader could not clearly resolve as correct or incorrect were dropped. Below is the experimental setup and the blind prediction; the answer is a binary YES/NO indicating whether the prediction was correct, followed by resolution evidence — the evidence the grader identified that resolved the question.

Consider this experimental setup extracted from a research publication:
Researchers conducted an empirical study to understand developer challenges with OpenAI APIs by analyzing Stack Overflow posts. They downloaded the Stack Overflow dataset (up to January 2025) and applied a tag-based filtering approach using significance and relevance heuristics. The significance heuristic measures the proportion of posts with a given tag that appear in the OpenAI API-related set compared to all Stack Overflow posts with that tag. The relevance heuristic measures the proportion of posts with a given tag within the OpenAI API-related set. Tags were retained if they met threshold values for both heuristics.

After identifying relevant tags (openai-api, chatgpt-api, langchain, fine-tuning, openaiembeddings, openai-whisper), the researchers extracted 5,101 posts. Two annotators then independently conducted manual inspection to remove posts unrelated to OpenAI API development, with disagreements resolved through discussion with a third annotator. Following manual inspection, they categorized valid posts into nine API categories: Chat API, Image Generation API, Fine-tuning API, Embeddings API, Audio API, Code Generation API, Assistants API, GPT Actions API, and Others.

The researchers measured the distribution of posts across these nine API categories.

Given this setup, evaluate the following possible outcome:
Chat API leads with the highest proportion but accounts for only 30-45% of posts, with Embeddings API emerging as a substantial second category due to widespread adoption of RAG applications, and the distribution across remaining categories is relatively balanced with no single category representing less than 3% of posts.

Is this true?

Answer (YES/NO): NO